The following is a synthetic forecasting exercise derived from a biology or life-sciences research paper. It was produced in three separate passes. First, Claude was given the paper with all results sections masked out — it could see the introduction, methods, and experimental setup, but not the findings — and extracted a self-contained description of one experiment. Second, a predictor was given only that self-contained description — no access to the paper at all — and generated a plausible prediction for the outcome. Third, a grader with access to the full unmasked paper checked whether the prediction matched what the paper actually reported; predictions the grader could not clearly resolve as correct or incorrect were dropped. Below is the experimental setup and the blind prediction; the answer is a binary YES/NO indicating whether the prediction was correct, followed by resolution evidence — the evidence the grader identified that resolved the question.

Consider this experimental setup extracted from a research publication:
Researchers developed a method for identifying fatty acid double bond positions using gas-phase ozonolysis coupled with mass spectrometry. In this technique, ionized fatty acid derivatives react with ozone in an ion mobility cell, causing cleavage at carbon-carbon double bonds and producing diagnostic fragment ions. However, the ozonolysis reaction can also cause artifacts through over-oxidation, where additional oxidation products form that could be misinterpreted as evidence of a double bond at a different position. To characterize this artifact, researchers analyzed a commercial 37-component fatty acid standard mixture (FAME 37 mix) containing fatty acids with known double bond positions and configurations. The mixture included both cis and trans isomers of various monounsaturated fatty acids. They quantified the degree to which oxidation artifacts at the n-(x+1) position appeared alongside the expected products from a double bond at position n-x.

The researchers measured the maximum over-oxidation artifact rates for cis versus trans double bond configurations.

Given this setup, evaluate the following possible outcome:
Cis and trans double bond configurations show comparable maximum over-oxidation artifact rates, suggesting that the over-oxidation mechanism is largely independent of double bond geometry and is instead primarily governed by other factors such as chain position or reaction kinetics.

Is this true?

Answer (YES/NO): NO